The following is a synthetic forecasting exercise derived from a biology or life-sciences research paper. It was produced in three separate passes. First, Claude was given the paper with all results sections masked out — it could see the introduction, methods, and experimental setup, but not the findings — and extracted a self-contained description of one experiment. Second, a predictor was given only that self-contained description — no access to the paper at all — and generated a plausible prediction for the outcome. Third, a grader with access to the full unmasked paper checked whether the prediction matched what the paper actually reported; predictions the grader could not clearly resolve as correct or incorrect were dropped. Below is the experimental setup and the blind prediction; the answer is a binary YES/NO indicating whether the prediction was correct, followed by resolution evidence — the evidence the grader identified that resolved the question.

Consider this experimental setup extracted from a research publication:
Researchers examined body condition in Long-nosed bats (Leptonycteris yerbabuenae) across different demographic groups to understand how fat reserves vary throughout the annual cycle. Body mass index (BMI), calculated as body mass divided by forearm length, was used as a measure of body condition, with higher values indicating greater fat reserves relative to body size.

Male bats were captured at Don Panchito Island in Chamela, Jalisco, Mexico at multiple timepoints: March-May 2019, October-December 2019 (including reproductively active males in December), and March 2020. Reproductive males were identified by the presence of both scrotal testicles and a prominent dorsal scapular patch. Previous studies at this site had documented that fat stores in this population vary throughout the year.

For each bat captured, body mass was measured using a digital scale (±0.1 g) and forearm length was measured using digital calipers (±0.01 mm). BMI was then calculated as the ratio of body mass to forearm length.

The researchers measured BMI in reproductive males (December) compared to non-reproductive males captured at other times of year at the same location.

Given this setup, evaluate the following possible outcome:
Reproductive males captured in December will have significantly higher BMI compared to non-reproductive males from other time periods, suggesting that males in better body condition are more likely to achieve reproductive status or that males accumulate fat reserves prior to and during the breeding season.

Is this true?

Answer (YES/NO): YES